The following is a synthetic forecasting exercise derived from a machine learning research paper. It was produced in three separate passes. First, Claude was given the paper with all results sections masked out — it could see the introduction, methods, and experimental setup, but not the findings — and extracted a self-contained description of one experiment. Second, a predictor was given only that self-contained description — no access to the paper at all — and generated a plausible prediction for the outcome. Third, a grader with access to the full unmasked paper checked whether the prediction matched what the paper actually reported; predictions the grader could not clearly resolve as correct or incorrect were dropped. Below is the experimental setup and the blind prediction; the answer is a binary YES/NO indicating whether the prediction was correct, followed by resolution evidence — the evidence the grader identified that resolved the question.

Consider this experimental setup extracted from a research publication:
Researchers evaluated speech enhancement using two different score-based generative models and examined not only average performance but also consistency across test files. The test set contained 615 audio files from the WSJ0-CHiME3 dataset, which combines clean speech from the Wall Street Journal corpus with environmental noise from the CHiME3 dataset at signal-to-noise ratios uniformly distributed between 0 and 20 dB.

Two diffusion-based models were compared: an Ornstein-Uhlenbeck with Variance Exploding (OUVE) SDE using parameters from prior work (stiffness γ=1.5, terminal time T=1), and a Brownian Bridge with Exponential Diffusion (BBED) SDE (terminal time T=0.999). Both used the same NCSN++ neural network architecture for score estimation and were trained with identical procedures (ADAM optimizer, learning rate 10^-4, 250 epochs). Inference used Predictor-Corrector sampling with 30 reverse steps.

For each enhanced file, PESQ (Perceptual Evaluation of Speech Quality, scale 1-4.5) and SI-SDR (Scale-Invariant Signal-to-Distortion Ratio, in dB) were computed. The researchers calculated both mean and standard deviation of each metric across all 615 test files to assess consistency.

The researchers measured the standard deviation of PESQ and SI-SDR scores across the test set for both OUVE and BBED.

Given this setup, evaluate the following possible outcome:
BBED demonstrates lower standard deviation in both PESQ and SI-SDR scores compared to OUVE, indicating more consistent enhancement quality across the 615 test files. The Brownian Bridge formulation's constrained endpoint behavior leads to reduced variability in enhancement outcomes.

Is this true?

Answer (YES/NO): NO